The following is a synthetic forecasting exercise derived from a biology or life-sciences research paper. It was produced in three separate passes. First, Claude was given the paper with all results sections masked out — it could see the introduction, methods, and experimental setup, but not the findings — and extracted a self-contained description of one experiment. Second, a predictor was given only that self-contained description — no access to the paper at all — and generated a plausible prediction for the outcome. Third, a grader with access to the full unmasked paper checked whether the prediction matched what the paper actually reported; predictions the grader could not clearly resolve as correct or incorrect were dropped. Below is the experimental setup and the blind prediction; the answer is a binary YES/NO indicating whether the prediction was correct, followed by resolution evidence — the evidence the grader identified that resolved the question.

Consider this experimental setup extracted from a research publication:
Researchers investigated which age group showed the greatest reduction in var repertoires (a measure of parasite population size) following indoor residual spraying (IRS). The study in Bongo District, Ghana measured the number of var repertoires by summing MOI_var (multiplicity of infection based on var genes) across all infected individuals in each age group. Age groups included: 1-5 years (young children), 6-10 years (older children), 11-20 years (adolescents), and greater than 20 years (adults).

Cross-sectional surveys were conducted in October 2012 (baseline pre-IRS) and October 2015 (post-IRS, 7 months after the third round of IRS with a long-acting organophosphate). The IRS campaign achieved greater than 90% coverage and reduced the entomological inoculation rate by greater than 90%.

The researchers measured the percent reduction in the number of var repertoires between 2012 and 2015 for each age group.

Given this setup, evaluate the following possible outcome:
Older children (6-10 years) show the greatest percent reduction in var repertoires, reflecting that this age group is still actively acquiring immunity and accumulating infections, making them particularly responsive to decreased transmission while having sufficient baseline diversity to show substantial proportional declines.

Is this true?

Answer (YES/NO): NO